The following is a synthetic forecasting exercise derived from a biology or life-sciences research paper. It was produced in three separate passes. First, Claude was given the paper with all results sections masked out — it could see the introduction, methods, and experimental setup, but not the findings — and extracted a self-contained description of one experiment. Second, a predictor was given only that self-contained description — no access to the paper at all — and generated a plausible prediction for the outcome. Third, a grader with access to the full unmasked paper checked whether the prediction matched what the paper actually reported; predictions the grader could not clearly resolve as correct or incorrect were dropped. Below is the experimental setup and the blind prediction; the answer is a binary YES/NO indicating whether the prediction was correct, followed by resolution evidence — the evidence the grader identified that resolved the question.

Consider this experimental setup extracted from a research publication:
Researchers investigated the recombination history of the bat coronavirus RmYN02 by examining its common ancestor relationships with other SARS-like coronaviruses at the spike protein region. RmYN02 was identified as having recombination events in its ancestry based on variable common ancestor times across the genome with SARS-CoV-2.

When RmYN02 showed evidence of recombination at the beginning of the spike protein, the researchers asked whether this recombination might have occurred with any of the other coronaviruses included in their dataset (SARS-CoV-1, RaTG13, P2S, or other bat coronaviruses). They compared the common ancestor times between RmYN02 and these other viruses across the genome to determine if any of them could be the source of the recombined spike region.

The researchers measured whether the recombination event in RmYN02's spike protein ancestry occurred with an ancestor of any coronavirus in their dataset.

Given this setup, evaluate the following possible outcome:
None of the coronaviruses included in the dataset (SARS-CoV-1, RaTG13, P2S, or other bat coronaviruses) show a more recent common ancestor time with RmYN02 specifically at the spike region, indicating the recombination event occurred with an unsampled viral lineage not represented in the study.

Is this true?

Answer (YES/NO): YES